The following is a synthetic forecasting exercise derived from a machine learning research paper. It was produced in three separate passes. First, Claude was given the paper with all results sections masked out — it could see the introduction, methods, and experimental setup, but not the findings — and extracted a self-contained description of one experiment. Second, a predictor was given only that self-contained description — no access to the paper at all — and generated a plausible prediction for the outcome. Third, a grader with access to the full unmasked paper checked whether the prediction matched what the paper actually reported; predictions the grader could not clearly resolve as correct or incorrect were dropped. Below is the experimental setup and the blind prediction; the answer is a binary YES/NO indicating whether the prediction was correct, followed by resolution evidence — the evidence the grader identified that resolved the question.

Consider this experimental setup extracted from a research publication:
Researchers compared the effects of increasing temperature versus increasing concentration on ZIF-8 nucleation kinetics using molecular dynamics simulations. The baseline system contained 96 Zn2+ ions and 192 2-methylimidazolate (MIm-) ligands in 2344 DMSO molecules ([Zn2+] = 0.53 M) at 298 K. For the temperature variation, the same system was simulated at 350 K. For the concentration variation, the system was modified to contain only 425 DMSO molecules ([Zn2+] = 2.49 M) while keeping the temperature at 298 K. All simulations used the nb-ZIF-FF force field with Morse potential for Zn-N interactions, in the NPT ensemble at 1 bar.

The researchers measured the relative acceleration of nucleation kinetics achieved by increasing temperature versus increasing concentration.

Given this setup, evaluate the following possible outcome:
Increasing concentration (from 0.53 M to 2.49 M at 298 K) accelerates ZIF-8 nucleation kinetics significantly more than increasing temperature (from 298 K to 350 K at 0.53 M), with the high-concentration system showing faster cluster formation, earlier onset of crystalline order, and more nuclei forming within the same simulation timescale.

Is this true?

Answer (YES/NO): NO